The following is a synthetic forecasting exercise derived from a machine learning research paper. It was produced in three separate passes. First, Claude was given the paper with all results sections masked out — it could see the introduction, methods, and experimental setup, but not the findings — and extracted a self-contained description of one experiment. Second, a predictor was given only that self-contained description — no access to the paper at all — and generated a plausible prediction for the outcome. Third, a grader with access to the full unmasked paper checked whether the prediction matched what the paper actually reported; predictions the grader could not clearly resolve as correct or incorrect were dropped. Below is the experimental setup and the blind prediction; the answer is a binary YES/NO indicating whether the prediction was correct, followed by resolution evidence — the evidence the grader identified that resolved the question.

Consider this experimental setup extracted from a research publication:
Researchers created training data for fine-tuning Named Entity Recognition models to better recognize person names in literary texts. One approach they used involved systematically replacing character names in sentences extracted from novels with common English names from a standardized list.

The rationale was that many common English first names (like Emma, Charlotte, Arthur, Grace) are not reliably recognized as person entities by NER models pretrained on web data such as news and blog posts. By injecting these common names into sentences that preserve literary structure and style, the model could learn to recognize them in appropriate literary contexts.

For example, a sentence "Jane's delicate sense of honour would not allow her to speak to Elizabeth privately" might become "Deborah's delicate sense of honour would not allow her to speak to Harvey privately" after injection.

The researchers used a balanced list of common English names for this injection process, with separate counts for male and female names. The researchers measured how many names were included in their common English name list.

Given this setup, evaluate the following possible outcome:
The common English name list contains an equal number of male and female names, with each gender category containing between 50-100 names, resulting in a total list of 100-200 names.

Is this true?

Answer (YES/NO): NO